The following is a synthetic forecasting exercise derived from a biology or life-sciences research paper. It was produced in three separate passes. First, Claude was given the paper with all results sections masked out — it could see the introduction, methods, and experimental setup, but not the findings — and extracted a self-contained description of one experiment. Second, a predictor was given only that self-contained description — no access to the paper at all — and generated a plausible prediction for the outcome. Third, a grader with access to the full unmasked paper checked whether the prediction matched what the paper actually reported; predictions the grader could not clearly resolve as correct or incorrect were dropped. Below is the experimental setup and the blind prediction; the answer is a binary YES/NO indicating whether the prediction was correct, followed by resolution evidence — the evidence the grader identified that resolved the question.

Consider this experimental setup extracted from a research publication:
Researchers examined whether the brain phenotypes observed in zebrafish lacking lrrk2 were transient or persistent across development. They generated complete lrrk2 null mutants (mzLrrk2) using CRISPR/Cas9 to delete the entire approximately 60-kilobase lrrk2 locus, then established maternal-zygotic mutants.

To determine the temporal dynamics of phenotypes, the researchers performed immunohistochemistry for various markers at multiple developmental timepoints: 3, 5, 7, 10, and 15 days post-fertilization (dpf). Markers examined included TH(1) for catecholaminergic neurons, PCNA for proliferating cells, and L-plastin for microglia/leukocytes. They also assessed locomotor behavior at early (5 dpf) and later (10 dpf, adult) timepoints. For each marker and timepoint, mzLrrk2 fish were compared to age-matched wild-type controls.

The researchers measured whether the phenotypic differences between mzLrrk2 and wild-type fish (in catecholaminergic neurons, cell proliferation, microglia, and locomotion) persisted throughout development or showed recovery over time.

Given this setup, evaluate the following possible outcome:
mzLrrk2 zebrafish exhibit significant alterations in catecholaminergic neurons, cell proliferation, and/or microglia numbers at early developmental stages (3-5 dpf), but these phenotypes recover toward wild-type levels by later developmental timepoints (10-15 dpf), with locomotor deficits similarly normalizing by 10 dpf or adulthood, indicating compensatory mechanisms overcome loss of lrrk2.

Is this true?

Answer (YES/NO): NO